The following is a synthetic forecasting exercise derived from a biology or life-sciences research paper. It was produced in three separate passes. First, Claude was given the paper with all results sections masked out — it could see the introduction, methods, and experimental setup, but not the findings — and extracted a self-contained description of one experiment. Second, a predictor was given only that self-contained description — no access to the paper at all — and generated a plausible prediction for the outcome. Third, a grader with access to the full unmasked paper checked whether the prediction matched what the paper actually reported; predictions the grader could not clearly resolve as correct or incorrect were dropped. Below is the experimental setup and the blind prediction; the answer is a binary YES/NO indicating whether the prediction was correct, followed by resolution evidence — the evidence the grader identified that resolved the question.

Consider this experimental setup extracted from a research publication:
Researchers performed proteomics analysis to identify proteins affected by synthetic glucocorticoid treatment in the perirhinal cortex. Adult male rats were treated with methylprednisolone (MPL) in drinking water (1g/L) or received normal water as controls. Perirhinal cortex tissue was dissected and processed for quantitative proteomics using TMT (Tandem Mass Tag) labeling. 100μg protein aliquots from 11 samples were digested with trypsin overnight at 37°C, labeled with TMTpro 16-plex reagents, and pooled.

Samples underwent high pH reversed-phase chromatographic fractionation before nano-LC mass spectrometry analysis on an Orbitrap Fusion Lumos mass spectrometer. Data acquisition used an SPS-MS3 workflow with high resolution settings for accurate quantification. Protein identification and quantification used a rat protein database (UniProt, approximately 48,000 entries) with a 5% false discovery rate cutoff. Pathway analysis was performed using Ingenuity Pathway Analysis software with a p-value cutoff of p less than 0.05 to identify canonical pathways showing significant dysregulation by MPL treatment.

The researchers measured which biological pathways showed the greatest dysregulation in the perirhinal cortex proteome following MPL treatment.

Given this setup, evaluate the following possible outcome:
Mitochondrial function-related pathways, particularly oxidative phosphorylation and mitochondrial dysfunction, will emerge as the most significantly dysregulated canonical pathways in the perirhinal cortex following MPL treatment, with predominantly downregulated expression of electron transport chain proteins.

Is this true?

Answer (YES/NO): NO